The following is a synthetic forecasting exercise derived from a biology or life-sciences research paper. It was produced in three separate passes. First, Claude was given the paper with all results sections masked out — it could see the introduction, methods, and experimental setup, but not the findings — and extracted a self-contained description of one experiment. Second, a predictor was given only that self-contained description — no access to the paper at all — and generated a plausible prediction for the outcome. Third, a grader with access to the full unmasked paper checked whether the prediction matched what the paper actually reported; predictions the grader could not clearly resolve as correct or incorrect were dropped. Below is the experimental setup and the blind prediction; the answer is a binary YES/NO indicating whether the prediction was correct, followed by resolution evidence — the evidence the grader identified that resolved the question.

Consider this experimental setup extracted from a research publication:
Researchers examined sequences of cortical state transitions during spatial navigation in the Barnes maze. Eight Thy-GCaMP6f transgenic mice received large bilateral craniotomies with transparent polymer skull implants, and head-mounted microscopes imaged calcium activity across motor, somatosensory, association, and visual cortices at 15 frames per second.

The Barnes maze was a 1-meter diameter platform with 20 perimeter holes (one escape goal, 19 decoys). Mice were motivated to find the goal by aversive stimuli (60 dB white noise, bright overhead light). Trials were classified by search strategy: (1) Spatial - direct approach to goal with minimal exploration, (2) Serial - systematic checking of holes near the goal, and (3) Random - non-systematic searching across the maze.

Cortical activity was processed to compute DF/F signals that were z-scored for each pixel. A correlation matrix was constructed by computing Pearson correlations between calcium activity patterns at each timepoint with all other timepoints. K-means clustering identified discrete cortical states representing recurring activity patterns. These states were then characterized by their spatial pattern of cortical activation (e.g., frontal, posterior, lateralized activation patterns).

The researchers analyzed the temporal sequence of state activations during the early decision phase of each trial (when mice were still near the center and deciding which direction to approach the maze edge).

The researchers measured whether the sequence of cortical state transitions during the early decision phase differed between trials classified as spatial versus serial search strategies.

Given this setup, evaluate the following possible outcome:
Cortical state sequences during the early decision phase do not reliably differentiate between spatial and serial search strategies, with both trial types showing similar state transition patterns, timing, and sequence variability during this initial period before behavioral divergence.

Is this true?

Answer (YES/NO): NO